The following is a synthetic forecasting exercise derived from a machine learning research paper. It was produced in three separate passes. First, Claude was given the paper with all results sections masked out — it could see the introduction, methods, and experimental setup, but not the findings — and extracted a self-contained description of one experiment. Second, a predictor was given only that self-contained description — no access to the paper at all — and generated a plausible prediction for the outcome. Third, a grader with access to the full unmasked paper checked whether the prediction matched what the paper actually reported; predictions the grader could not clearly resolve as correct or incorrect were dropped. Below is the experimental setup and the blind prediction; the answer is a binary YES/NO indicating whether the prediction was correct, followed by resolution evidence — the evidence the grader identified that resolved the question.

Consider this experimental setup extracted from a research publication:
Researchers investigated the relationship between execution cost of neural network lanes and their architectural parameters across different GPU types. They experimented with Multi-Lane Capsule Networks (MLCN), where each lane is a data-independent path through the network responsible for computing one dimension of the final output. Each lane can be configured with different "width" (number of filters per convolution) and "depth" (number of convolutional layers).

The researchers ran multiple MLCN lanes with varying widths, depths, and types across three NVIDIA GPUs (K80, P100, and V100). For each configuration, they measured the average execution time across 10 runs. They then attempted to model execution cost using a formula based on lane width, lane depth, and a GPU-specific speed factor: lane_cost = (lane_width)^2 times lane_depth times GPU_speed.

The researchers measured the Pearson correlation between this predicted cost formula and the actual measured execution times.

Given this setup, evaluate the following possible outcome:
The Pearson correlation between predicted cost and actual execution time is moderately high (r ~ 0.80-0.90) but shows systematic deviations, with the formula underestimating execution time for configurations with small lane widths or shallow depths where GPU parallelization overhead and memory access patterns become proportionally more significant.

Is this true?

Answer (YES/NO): NO